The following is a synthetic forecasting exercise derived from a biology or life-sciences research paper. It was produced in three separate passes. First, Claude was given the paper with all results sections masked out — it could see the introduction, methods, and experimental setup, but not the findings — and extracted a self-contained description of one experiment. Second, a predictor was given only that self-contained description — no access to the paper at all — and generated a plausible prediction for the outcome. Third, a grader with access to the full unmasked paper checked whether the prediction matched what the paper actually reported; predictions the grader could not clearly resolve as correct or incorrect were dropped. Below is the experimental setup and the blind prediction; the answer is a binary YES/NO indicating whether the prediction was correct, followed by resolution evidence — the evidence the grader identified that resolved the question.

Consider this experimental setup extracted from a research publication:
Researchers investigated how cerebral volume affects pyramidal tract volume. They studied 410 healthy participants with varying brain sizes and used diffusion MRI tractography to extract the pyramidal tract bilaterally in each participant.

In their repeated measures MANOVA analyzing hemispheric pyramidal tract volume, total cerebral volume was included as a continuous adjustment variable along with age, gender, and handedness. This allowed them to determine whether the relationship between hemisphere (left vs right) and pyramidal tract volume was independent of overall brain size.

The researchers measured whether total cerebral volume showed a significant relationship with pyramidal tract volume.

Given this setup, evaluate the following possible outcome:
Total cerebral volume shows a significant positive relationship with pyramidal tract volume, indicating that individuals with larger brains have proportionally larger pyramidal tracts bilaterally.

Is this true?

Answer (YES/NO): YES